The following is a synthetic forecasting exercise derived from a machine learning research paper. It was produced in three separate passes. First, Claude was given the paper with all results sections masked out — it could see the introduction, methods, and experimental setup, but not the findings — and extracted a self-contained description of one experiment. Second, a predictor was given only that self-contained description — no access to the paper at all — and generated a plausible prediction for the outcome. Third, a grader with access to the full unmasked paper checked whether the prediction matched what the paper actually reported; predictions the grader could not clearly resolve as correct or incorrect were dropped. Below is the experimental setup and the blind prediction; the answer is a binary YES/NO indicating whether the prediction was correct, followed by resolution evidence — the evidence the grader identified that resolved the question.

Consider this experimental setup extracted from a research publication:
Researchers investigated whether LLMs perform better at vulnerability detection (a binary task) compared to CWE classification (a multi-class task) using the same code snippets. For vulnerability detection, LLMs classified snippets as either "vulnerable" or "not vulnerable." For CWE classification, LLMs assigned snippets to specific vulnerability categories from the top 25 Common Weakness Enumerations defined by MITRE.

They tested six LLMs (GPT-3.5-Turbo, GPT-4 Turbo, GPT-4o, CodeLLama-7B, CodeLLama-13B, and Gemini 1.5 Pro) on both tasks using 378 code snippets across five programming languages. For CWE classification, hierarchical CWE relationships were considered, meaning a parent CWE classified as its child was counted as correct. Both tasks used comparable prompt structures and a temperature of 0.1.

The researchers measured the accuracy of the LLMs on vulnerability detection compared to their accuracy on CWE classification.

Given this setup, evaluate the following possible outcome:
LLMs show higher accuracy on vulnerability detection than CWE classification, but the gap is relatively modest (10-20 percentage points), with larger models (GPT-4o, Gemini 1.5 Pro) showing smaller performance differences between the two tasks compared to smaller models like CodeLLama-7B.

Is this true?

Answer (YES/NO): NO